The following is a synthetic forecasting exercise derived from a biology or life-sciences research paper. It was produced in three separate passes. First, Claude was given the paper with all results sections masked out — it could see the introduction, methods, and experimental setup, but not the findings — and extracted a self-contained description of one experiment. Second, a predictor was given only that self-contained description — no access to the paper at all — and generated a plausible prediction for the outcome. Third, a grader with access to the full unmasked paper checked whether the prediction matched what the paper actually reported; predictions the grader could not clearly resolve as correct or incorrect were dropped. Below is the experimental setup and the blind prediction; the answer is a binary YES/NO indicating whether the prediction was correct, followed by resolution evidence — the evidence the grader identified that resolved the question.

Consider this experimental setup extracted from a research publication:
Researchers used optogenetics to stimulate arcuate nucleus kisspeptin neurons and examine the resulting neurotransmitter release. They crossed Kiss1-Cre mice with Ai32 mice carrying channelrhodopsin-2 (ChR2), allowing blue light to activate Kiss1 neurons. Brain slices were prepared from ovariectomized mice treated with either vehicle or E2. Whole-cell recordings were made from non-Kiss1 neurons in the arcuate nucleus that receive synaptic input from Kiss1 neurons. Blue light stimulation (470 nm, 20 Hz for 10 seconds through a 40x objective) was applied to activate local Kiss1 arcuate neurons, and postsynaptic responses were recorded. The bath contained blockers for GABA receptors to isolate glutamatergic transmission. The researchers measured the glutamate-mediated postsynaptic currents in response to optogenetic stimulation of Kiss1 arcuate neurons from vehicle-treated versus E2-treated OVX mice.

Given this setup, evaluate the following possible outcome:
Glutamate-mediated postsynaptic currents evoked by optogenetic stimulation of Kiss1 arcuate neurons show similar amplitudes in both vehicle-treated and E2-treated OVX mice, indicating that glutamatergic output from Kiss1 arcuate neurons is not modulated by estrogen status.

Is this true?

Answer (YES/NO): NO